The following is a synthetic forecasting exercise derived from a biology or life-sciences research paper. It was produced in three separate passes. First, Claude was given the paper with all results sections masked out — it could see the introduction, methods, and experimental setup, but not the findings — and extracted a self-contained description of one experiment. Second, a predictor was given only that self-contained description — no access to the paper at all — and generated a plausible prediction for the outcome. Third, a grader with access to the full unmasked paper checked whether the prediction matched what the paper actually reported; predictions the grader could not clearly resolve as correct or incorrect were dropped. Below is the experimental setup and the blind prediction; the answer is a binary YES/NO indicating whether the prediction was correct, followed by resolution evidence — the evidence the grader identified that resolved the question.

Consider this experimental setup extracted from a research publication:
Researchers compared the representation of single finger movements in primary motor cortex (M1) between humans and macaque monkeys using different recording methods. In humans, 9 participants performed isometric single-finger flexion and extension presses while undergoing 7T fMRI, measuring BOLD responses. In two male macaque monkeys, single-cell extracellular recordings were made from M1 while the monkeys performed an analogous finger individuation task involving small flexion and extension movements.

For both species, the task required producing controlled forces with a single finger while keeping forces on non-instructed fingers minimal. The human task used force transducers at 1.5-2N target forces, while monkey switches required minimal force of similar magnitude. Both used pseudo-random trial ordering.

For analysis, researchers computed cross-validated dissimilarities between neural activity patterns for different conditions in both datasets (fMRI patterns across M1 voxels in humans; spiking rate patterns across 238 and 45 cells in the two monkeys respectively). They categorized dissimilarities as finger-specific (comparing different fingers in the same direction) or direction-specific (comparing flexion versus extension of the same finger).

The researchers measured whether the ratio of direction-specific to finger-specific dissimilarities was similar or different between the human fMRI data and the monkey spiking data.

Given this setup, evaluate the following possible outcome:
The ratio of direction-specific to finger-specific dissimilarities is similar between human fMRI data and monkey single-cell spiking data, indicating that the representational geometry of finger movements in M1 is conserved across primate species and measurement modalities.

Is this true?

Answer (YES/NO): NO